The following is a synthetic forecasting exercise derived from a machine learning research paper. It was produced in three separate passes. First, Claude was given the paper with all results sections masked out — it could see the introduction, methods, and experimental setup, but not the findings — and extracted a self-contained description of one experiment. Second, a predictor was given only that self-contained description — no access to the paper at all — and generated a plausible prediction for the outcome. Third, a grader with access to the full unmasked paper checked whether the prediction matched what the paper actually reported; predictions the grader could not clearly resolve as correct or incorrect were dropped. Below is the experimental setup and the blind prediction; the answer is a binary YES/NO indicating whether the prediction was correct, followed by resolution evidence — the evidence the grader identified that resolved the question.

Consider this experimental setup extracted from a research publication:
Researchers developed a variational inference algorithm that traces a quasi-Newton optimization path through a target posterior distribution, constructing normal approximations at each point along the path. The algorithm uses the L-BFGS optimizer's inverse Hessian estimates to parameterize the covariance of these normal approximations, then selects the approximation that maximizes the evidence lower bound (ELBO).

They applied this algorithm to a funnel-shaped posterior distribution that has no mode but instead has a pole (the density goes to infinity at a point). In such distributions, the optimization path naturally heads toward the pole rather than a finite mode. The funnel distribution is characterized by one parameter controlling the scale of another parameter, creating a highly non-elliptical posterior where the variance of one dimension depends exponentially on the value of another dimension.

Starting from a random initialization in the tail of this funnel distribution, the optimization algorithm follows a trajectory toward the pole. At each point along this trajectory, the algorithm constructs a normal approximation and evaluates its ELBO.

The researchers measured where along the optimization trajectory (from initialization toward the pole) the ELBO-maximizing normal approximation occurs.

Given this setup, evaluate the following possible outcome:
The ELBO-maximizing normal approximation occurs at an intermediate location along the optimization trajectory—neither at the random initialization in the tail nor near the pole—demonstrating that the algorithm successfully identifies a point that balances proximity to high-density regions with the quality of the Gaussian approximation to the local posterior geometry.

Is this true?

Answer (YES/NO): YES